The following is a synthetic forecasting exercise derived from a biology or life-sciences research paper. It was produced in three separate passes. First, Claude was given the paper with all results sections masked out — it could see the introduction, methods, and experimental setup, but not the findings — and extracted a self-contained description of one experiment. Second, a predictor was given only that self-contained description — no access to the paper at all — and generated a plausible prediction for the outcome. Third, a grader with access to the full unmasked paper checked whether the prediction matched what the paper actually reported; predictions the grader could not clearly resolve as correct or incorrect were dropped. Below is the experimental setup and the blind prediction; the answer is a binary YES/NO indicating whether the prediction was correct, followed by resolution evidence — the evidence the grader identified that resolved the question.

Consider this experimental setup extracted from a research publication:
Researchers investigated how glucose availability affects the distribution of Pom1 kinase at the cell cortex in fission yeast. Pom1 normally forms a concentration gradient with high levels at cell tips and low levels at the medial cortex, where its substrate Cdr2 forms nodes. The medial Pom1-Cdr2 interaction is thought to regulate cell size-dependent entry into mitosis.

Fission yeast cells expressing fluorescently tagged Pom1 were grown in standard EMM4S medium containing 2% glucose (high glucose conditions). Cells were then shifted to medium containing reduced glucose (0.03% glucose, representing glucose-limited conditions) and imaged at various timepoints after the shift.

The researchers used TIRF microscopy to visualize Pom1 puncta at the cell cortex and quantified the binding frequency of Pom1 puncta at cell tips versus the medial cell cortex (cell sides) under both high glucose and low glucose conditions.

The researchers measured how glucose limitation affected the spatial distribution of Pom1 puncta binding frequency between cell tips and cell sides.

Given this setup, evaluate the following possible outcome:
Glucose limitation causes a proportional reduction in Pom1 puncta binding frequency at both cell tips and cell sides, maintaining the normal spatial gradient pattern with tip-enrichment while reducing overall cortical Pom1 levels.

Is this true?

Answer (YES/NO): NO